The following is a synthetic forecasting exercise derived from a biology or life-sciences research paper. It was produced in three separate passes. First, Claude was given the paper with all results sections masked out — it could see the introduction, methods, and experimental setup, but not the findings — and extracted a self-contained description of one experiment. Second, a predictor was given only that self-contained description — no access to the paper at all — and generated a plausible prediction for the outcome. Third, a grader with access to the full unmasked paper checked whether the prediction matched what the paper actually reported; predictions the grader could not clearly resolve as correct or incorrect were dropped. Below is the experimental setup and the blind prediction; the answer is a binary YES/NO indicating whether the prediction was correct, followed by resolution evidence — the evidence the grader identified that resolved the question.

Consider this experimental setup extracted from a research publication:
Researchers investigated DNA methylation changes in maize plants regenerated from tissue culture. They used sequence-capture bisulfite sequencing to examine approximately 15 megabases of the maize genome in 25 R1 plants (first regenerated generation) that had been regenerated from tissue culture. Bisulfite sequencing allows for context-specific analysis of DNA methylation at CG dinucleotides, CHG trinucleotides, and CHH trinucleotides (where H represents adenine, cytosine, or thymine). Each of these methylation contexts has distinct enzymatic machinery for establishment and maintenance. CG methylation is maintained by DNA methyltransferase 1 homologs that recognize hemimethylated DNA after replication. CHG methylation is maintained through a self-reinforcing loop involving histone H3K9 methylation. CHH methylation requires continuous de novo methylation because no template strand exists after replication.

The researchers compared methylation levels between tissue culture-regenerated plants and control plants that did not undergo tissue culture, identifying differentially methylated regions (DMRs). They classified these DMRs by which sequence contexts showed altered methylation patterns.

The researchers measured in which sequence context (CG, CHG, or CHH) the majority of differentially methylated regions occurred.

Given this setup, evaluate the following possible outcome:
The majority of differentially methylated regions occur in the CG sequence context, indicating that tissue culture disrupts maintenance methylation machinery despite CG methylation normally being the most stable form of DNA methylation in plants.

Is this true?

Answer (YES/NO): NO